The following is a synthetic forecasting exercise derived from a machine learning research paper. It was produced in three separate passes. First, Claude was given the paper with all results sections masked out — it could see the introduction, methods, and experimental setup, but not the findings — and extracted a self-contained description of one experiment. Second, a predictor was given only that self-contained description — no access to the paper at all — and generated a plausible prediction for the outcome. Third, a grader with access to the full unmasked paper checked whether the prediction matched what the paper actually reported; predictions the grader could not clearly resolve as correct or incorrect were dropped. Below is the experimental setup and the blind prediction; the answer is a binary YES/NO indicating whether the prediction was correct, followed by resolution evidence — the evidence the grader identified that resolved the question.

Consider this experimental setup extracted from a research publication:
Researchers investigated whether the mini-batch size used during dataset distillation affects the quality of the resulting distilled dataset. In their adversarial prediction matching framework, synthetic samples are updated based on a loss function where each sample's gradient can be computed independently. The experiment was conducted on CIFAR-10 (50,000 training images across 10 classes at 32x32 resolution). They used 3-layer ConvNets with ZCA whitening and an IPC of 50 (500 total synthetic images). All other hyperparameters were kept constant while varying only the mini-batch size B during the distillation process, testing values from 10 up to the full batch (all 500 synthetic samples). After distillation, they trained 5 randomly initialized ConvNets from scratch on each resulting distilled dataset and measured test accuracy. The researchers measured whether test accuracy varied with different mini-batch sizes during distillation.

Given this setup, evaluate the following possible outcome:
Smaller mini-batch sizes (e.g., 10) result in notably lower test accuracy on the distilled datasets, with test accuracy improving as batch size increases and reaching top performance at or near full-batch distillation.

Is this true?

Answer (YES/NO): NO